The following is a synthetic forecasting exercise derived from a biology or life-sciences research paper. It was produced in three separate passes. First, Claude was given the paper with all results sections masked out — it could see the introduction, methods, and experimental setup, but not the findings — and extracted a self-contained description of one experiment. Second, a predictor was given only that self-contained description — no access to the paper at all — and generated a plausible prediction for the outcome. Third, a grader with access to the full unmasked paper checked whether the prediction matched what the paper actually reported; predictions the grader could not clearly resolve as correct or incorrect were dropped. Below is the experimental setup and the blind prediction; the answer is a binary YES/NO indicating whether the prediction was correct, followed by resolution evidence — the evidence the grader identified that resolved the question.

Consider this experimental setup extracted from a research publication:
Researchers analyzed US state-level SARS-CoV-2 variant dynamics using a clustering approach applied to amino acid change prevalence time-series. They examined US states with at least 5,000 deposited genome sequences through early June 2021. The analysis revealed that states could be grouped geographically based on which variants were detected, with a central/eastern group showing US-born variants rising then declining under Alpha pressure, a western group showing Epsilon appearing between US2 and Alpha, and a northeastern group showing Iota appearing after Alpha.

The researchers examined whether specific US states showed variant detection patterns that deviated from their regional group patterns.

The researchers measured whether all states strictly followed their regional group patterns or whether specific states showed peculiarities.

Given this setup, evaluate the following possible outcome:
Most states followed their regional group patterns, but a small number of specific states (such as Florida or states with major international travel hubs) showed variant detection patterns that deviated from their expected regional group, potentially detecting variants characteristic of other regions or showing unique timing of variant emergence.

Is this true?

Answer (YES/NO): NO